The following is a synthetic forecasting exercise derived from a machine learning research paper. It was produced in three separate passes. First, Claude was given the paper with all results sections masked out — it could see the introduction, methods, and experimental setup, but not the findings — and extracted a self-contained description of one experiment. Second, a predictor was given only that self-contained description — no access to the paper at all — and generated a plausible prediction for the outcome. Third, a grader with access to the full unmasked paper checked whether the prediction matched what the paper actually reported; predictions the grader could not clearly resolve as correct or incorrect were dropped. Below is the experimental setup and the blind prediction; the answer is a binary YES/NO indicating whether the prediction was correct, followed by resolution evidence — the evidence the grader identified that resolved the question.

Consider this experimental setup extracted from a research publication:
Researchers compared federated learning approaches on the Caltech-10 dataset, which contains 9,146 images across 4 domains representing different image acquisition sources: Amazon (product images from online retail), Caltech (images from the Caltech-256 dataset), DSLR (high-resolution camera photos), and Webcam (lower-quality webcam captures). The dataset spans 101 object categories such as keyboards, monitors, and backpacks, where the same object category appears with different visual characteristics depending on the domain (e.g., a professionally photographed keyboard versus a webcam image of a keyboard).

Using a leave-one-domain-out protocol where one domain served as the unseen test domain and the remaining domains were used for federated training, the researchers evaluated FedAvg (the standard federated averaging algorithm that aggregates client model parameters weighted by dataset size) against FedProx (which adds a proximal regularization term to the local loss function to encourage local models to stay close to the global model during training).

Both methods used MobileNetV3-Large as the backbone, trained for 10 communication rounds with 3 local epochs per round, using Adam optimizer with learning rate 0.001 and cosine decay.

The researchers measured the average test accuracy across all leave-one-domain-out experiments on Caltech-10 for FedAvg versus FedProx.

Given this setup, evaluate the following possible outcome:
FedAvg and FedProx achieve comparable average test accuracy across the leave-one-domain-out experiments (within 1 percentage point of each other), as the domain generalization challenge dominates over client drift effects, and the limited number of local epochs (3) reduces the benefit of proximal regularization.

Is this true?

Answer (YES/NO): NO